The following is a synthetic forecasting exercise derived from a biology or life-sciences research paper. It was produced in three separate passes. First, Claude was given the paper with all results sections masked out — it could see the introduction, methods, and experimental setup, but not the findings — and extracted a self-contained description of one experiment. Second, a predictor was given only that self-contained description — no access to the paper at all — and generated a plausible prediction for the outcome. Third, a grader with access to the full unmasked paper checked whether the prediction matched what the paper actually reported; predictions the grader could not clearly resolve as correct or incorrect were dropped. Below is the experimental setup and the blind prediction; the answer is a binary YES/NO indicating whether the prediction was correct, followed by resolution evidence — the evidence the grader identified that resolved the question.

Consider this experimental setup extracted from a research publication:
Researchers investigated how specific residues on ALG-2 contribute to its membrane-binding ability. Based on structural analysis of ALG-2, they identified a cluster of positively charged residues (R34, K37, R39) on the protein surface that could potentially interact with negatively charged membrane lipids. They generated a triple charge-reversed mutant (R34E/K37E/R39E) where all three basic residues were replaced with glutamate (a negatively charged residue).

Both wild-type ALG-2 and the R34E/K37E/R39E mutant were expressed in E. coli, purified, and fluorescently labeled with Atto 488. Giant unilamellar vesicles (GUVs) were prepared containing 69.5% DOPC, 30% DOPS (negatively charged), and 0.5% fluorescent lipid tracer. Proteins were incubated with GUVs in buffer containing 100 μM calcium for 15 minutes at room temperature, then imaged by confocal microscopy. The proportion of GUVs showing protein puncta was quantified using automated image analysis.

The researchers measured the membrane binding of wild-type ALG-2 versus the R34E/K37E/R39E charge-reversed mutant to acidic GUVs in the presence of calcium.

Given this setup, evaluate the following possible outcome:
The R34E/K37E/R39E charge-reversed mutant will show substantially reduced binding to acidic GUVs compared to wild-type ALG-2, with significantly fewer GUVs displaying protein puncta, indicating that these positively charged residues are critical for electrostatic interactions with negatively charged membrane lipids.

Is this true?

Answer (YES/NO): YES